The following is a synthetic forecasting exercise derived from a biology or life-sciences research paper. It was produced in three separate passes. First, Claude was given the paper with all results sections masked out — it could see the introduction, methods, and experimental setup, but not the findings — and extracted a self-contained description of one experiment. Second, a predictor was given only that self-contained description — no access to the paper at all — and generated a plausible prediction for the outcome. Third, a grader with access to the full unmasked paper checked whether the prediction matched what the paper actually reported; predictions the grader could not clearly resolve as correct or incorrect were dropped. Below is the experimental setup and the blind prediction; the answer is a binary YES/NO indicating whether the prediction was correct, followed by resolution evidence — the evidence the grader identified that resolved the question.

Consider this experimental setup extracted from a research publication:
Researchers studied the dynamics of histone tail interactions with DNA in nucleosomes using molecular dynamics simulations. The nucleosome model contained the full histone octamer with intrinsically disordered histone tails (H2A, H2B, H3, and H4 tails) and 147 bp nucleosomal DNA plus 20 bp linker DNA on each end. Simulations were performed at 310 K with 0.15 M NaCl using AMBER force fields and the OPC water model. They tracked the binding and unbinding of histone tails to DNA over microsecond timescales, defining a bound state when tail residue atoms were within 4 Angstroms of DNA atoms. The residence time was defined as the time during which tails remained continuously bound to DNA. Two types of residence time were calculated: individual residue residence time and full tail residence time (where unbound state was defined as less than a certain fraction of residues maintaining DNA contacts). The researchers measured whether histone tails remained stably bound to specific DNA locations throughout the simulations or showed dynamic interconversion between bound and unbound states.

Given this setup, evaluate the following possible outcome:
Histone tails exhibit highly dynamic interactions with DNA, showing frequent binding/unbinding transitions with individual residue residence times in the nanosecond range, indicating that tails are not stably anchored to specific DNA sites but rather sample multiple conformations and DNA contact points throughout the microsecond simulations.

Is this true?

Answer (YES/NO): YES